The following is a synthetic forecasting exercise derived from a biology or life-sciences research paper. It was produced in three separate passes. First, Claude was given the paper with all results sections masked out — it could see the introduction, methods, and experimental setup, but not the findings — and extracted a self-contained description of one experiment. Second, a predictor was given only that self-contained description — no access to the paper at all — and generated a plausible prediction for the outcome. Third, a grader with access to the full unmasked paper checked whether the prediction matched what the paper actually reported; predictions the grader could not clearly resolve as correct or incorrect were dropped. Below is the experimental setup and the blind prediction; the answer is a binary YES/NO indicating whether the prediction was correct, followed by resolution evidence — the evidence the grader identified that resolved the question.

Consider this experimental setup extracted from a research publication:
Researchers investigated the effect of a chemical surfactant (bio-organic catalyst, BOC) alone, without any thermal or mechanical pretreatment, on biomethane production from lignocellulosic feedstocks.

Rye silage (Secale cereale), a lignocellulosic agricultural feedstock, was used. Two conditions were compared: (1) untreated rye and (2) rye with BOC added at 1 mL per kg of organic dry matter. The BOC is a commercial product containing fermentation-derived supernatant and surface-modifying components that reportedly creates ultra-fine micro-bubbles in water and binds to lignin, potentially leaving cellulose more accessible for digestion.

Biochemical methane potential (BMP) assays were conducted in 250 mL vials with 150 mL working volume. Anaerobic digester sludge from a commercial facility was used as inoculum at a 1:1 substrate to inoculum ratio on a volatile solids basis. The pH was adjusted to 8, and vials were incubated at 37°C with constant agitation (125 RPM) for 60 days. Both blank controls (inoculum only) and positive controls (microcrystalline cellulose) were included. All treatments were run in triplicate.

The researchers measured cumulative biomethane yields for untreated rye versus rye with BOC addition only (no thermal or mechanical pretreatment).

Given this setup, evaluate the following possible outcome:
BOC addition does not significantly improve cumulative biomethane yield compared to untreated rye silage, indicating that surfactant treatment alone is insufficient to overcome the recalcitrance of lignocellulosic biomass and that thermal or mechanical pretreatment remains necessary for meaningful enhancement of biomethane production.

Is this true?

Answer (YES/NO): YES